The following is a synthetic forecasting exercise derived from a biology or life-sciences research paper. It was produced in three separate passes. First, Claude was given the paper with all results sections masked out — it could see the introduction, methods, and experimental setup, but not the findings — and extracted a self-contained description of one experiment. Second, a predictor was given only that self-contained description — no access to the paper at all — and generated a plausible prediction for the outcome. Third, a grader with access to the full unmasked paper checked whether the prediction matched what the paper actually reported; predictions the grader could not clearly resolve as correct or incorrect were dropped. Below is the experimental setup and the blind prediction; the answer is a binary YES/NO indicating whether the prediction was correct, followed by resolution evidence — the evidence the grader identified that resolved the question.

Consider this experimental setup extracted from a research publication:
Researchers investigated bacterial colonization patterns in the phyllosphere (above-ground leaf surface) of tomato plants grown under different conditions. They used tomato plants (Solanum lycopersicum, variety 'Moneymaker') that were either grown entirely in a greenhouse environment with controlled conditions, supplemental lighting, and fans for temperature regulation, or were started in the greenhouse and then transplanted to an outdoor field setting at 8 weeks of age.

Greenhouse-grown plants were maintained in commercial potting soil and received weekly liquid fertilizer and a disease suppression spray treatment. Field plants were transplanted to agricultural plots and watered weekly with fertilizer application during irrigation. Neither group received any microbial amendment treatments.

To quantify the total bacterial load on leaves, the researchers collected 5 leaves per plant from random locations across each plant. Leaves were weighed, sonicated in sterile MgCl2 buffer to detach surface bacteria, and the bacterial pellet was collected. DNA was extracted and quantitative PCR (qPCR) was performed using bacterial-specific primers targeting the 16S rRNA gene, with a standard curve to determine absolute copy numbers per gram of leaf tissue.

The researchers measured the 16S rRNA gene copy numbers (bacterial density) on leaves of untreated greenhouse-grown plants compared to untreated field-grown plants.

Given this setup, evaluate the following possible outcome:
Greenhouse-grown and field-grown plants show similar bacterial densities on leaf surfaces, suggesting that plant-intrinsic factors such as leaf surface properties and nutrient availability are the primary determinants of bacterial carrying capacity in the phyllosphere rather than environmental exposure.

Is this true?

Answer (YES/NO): NO